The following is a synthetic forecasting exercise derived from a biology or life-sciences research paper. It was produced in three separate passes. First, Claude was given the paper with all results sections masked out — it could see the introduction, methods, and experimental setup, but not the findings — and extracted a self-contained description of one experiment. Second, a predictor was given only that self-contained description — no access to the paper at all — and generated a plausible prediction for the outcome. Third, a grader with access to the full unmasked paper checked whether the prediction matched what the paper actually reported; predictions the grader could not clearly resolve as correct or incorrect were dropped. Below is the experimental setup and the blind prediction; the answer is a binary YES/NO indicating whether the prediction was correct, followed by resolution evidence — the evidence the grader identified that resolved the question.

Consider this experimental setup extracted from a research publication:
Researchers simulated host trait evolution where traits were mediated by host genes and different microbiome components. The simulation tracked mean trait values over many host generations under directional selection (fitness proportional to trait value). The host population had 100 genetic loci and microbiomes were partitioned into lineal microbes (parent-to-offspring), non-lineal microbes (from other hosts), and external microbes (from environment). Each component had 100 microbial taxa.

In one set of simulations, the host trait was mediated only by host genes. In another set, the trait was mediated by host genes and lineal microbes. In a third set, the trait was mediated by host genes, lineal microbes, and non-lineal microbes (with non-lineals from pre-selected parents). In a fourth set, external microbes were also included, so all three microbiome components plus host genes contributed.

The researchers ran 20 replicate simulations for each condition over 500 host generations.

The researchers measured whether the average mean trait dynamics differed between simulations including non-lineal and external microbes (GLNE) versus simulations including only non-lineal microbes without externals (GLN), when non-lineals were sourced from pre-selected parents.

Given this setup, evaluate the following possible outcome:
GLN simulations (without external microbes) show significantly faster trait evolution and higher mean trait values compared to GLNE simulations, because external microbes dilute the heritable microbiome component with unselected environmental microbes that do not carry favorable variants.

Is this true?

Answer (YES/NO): NO